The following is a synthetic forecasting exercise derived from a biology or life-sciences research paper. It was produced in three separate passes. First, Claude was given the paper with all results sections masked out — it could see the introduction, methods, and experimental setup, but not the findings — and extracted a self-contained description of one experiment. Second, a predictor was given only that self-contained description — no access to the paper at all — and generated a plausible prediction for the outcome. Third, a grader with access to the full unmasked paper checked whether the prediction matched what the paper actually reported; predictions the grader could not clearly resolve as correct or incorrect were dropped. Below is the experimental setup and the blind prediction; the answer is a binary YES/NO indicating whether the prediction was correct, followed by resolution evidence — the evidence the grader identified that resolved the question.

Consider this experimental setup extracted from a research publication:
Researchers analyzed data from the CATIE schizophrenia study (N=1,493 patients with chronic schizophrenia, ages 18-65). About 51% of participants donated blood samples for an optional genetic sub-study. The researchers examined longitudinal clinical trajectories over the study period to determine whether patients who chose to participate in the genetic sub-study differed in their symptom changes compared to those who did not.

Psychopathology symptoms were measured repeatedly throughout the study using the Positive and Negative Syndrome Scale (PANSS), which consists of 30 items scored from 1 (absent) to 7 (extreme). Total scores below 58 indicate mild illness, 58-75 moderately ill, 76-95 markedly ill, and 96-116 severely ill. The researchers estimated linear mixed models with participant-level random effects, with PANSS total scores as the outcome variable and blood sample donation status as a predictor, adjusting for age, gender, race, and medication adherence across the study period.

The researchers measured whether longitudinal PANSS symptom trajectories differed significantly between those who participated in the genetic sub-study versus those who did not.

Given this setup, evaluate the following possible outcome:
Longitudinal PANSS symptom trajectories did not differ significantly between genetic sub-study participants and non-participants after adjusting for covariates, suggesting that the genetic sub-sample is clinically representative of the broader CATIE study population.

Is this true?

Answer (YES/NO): NO